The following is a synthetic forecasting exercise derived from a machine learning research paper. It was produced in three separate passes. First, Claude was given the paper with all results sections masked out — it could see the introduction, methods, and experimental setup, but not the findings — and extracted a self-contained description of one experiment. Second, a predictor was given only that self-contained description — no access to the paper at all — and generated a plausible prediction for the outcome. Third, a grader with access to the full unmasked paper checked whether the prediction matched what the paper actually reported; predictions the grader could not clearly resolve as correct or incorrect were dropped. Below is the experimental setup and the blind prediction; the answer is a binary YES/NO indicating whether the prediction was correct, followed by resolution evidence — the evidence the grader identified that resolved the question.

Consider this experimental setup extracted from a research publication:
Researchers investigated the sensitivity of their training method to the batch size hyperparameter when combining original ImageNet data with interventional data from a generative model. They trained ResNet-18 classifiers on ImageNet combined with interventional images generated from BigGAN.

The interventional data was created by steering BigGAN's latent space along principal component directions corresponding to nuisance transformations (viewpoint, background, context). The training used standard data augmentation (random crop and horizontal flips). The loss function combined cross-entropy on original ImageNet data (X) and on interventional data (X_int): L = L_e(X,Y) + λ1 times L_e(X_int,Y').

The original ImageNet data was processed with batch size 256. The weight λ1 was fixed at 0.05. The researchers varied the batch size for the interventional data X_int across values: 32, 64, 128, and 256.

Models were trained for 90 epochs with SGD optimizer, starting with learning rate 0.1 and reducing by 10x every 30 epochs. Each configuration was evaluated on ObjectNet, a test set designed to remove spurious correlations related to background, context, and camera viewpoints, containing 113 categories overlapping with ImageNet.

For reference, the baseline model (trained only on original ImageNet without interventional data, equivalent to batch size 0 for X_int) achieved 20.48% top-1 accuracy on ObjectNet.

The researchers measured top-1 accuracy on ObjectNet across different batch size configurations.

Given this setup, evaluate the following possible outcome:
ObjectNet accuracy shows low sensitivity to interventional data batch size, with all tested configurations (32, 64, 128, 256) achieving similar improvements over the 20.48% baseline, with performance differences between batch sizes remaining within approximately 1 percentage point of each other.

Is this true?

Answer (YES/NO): YES